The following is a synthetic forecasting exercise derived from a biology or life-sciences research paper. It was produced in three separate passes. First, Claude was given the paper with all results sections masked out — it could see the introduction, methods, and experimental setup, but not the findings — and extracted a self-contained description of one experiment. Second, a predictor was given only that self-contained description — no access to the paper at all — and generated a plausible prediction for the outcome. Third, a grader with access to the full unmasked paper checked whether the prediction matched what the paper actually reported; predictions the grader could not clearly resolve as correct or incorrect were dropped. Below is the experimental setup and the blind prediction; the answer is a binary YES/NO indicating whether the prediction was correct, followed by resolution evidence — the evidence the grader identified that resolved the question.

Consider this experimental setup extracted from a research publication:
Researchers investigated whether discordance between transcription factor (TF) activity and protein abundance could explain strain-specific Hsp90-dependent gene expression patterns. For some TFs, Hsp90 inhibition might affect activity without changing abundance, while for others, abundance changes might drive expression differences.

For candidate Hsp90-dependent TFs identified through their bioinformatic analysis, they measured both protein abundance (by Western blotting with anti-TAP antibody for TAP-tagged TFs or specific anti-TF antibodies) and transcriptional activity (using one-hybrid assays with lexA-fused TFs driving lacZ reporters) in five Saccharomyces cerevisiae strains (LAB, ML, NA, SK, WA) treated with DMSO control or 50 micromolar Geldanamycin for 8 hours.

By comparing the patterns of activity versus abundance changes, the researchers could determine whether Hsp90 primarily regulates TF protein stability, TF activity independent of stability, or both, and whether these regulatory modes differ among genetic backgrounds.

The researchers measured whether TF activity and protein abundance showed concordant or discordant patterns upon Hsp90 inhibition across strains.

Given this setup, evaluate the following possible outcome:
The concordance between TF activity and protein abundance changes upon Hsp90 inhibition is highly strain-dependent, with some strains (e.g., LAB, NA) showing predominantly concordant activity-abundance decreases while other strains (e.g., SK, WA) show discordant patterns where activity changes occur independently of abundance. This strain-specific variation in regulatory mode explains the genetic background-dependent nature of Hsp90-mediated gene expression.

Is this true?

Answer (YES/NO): NO